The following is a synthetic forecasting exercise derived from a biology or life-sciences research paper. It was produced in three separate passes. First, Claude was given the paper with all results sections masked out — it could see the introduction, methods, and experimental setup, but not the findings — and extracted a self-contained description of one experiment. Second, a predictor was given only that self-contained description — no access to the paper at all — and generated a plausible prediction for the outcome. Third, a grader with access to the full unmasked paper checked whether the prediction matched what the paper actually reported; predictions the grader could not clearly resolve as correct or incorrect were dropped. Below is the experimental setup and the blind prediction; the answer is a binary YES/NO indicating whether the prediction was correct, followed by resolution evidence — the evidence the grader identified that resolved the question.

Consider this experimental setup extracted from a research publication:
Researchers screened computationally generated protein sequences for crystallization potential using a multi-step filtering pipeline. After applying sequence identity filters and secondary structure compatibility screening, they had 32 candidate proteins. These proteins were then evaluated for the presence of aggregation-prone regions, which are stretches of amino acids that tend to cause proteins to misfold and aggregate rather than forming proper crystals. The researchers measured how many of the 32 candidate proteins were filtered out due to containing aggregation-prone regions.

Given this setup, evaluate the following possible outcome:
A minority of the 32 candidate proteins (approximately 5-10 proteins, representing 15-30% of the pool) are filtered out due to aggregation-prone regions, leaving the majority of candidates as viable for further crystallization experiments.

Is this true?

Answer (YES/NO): NO